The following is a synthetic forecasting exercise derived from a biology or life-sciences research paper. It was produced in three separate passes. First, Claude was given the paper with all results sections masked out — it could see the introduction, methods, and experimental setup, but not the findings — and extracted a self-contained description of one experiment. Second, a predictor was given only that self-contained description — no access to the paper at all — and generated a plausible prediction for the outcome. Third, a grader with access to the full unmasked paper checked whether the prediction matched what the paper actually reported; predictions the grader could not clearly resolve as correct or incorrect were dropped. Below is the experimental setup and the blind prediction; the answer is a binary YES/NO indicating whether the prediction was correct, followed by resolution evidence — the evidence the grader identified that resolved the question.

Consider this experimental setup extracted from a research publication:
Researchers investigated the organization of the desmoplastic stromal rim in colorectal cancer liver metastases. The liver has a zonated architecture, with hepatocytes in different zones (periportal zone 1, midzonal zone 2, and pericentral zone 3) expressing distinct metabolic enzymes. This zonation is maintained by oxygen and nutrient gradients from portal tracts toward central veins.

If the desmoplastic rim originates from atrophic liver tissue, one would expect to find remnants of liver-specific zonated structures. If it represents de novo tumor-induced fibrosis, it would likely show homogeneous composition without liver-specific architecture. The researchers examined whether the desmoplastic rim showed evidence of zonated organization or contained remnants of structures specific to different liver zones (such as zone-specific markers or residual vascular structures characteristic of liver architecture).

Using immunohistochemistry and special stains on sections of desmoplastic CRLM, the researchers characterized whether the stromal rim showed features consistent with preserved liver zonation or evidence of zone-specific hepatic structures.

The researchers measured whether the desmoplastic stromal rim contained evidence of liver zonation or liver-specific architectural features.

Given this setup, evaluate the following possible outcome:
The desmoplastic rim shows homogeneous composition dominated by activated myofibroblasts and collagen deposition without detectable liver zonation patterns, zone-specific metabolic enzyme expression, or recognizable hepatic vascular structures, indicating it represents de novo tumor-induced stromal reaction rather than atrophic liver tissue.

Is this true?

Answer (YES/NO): NO